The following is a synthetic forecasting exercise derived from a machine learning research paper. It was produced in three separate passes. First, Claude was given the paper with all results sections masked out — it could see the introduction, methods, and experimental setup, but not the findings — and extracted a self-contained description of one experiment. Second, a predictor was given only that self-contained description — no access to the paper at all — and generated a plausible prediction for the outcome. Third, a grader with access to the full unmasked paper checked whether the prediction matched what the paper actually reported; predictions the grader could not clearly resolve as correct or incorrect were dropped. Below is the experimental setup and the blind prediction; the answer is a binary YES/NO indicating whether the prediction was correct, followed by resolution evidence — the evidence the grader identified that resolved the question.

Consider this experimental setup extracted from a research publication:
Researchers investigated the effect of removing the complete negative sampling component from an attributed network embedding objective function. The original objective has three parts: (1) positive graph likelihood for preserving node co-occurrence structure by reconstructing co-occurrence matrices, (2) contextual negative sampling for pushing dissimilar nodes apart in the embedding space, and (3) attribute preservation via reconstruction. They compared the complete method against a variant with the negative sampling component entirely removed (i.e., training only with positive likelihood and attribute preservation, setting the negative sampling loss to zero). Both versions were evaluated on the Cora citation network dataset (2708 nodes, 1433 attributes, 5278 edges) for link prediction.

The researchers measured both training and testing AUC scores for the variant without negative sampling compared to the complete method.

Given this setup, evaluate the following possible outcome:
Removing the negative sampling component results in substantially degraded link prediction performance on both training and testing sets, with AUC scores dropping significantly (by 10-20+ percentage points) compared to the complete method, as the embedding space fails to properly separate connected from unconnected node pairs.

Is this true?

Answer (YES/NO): NO